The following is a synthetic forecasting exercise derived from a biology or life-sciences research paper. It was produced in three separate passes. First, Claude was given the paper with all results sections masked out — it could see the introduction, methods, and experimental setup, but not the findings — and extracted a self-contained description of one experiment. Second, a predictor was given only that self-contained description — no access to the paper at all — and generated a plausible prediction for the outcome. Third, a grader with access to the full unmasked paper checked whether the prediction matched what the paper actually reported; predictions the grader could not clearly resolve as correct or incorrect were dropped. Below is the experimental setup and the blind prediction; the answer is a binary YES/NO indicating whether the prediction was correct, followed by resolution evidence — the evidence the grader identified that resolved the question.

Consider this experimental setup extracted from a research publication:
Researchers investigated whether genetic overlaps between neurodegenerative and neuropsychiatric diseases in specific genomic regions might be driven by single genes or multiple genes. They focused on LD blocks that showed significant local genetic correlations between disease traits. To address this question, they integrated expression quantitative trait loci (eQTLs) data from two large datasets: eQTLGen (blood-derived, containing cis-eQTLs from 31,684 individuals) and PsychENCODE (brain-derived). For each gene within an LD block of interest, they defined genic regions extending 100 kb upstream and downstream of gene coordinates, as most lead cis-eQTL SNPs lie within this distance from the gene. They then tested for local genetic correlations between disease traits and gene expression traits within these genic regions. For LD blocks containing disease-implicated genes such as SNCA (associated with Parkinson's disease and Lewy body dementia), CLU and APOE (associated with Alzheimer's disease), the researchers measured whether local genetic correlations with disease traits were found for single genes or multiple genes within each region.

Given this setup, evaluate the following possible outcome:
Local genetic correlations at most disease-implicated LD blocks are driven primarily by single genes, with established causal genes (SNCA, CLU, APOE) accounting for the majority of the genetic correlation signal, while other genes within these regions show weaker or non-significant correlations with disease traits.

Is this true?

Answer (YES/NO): NO